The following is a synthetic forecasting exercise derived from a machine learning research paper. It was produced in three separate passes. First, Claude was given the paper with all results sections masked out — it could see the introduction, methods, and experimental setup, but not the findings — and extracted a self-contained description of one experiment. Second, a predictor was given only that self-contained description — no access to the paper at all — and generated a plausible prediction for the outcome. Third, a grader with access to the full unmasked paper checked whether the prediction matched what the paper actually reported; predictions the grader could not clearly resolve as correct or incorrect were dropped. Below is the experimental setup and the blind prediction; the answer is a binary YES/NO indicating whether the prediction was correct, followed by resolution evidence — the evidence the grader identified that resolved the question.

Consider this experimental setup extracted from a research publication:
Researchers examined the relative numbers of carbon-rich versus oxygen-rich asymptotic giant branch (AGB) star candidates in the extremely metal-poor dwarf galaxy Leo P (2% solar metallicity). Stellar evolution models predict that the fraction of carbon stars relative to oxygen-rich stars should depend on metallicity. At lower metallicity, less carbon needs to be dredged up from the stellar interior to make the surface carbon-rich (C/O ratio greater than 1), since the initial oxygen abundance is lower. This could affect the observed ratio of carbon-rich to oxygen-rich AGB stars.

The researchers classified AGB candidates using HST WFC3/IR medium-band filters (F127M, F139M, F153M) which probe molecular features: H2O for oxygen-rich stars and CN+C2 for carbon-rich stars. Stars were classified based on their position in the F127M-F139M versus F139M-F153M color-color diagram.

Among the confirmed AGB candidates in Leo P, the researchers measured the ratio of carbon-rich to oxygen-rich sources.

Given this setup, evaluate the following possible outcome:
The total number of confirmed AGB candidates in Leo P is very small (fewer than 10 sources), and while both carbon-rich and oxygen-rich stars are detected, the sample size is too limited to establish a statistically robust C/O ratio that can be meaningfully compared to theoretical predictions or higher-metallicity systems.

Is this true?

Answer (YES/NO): YES